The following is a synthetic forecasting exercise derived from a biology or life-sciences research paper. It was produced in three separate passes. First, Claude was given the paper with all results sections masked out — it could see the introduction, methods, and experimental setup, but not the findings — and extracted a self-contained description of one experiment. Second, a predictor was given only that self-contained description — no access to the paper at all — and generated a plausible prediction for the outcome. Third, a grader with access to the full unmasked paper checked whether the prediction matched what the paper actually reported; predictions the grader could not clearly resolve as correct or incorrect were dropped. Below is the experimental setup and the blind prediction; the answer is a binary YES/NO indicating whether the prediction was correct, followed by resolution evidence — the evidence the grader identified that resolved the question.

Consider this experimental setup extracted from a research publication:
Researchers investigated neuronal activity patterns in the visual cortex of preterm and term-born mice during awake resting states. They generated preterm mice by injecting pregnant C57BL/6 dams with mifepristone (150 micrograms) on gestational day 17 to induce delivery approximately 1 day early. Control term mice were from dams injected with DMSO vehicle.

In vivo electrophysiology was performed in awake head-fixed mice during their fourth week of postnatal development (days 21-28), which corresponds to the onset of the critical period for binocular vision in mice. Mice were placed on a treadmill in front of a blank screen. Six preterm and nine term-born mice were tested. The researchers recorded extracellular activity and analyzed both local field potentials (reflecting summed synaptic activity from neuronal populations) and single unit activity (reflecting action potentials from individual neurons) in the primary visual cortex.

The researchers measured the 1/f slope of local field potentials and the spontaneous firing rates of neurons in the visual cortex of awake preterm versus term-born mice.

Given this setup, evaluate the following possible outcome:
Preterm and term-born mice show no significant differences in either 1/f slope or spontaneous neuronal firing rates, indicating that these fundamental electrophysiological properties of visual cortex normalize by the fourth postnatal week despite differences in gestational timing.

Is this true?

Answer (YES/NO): NO